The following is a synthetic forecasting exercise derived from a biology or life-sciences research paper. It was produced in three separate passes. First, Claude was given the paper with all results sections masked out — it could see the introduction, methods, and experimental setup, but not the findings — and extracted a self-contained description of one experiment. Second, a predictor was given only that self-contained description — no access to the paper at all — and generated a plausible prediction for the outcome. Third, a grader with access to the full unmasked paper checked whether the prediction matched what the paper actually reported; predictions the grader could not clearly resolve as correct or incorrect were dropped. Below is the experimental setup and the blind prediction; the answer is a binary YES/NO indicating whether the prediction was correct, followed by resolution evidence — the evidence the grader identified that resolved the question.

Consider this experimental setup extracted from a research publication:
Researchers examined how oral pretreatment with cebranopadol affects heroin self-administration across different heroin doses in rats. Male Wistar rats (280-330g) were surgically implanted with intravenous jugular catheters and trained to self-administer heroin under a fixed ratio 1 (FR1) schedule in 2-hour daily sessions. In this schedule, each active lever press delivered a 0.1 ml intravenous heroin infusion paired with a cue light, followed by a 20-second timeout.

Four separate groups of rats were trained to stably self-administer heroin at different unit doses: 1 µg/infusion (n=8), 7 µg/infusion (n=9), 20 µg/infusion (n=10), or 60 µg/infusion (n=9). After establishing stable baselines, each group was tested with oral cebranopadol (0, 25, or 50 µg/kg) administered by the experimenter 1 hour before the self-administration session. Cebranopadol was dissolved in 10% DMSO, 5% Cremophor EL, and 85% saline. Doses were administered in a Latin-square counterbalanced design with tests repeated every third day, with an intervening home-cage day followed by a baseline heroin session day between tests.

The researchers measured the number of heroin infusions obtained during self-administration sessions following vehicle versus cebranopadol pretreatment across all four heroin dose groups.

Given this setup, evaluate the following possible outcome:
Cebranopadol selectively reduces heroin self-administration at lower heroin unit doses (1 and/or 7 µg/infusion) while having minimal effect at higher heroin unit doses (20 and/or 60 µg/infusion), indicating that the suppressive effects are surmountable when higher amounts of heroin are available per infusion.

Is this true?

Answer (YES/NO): NO